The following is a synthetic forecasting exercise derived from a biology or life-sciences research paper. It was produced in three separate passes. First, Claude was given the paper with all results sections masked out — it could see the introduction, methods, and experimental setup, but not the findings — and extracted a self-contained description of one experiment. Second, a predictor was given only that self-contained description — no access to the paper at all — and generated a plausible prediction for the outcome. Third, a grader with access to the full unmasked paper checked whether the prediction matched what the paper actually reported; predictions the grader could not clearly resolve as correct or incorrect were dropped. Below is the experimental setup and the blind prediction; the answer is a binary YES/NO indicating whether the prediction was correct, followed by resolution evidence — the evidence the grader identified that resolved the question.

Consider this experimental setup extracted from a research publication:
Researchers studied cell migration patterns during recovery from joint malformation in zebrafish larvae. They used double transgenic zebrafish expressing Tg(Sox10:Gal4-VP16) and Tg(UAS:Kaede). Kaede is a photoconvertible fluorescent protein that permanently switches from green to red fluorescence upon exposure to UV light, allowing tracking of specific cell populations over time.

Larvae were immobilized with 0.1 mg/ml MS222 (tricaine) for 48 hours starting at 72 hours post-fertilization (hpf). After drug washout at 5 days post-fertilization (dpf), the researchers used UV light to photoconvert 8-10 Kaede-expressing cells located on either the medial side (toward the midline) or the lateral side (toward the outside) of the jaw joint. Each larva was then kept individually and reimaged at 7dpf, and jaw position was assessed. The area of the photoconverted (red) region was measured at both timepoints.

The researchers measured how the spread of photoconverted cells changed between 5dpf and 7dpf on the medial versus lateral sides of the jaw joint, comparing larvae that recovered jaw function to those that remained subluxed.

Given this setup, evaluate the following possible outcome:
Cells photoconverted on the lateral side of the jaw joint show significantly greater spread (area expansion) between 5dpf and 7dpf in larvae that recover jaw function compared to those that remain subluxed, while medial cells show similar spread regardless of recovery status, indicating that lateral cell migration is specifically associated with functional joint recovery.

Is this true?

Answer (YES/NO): YES